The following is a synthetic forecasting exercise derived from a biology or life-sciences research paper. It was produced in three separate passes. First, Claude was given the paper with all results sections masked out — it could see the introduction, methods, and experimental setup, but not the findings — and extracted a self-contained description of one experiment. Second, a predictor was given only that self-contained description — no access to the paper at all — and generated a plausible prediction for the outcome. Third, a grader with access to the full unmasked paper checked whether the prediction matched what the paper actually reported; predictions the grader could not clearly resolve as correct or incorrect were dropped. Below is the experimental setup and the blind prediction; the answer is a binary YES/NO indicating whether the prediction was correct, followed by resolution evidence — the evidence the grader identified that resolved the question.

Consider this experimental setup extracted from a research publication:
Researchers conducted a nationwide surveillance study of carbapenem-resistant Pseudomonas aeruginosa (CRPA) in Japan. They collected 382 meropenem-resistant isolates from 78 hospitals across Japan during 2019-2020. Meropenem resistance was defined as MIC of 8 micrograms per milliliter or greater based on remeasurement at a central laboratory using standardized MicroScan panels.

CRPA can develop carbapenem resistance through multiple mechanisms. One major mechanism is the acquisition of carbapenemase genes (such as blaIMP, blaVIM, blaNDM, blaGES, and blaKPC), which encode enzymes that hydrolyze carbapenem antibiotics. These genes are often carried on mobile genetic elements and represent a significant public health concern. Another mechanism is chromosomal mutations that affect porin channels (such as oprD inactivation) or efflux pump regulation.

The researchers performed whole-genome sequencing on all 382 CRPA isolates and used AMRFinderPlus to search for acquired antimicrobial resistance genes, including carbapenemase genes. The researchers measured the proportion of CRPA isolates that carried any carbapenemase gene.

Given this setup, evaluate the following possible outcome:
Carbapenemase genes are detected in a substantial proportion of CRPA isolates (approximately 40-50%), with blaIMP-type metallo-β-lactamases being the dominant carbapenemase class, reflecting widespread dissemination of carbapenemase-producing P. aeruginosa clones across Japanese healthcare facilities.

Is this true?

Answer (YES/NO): NO